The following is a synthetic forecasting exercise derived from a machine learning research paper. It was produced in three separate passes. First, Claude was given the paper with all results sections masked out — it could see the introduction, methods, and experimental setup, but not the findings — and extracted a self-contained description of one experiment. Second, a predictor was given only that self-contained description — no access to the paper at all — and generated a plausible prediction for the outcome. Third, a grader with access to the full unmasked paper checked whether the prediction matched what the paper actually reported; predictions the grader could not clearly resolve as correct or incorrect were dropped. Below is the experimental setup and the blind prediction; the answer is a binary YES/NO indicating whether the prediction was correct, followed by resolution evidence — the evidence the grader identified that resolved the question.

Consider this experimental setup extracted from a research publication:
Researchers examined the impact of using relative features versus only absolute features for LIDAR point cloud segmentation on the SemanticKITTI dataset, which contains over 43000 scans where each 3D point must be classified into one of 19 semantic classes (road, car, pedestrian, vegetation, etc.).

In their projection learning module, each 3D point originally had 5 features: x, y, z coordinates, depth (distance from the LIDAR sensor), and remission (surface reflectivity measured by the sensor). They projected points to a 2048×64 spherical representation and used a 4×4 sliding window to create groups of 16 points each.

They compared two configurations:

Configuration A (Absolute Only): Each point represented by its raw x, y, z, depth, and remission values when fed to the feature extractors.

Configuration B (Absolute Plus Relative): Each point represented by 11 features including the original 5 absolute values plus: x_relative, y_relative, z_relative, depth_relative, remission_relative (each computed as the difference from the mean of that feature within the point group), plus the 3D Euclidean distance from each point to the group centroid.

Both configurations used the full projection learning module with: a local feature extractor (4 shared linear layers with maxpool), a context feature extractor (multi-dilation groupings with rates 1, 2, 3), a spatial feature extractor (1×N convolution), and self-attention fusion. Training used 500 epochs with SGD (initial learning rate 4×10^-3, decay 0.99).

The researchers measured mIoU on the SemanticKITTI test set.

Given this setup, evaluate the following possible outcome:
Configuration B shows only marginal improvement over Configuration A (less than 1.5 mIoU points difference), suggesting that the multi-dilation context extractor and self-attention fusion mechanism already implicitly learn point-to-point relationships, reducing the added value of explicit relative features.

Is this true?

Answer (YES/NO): YES